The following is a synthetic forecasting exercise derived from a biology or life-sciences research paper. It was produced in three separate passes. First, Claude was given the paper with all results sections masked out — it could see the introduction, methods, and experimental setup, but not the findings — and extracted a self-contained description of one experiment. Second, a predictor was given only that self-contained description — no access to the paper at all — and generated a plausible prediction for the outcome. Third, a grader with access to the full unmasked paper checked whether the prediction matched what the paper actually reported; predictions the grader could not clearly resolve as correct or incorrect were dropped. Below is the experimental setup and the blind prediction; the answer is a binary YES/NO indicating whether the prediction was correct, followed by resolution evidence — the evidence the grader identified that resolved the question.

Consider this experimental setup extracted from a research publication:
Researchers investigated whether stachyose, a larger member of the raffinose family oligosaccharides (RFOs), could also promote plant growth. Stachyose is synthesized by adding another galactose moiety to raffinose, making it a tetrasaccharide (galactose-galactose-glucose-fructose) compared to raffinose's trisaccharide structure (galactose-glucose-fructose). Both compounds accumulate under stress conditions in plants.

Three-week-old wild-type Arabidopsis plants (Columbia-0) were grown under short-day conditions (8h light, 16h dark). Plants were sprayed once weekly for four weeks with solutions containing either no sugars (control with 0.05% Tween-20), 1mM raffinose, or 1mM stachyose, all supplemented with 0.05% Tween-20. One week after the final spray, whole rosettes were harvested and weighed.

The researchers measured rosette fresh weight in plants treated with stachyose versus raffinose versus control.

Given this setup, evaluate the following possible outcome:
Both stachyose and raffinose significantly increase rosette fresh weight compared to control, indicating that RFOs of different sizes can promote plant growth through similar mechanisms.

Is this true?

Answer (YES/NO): NO